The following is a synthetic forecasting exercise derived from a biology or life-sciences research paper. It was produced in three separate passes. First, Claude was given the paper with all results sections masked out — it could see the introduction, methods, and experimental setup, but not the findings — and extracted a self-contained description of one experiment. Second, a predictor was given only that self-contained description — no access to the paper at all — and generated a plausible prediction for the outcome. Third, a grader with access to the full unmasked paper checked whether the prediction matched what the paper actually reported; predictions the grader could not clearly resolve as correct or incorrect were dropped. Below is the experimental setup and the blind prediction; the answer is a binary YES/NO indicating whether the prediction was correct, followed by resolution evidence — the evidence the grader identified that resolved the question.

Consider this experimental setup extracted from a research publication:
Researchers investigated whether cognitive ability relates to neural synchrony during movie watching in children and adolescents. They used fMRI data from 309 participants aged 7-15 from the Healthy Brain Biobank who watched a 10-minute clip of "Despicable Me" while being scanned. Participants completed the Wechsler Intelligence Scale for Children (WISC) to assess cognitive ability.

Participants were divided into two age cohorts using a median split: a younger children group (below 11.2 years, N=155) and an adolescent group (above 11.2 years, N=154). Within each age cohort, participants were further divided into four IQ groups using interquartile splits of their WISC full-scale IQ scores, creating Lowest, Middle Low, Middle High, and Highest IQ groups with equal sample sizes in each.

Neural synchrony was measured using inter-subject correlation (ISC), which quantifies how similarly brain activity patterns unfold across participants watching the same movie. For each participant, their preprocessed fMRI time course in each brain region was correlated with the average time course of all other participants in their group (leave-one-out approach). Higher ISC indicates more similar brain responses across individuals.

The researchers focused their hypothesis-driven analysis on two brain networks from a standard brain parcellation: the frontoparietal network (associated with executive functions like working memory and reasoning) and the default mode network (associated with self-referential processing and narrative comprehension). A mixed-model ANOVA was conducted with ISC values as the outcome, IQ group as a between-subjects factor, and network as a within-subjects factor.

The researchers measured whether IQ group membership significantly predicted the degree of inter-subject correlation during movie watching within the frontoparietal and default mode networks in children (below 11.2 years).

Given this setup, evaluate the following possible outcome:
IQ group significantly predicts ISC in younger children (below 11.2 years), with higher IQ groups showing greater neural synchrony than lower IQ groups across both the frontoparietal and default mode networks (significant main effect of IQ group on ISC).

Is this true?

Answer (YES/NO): NO